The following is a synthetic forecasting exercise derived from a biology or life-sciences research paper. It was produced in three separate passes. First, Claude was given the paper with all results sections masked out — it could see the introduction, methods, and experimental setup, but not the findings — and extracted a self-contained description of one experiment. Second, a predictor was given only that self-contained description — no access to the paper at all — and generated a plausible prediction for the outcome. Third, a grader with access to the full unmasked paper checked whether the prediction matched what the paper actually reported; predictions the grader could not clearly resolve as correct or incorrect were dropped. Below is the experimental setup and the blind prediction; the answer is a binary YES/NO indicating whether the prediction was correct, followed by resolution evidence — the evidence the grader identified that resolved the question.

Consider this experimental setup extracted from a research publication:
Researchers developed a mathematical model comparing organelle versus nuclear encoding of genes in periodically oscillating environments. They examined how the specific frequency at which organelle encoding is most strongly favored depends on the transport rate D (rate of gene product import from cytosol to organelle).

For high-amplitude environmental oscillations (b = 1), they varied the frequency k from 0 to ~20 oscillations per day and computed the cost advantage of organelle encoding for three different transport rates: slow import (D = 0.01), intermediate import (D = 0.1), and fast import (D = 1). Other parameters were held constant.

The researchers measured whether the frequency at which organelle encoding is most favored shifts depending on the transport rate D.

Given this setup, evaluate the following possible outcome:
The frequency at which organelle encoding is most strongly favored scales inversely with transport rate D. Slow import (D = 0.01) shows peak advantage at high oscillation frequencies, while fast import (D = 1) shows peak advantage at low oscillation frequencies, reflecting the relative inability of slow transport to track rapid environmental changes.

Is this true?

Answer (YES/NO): NO